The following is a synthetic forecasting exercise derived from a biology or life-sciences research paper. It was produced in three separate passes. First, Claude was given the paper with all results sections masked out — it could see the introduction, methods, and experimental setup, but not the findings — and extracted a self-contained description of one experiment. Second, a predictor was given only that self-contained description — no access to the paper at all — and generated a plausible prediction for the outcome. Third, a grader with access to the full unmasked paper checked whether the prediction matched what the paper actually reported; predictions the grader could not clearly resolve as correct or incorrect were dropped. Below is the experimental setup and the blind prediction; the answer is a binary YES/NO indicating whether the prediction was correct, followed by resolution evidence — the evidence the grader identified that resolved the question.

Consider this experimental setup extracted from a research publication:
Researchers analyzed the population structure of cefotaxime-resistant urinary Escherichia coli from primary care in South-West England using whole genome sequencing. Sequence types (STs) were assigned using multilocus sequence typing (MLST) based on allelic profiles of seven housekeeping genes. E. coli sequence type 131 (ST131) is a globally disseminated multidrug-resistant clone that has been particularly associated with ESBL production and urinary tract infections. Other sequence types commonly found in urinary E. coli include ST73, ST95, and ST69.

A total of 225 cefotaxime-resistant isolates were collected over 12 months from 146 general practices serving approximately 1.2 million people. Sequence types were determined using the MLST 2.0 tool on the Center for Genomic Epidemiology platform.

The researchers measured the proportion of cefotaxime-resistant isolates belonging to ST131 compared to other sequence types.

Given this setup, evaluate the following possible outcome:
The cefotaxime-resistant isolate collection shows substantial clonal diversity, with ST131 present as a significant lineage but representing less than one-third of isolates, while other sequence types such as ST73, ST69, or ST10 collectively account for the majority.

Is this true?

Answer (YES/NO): NO